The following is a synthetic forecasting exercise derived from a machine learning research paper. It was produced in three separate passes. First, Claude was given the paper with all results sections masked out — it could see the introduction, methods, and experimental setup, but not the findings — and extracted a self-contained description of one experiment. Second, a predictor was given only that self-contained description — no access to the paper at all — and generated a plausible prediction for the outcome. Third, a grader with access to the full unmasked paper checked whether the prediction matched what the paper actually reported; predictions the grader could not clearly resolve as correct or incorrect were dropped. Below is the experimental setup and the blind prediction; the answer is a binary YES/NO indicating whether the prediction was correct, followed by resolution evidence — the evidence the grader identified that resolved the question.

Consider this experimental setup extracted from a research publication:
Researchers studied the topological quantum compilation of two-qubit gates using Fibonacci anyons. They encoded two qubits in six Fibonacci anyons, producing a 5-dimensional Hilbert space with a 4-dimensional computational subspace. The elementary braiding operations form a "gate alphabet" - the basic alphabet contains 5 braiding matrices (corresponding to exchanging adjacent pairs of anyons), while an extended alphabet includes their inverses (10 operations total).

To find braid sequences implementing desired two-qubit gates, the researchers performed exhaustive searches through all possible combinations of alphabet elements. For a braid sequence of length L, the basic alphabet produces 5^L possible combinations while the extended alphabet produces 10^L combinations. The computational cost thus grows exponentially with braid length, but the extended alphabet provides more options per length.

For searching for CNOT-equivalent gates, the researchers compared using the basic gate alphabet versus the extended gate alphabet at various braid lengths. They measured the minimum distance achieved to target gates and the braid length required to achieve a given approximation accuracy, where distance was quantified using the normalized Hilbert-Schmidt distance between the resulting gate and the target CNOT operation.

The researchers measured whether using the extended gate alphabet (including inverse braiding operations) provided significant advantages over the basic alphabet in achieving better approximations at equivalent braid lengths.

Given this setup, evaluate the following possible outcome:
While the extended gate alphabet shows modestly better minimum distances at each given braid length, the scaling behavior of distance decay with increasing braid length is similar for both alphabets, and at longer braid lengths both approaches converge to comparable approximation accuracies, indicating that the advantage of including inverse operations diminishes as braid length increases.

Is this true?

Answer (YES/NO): NO